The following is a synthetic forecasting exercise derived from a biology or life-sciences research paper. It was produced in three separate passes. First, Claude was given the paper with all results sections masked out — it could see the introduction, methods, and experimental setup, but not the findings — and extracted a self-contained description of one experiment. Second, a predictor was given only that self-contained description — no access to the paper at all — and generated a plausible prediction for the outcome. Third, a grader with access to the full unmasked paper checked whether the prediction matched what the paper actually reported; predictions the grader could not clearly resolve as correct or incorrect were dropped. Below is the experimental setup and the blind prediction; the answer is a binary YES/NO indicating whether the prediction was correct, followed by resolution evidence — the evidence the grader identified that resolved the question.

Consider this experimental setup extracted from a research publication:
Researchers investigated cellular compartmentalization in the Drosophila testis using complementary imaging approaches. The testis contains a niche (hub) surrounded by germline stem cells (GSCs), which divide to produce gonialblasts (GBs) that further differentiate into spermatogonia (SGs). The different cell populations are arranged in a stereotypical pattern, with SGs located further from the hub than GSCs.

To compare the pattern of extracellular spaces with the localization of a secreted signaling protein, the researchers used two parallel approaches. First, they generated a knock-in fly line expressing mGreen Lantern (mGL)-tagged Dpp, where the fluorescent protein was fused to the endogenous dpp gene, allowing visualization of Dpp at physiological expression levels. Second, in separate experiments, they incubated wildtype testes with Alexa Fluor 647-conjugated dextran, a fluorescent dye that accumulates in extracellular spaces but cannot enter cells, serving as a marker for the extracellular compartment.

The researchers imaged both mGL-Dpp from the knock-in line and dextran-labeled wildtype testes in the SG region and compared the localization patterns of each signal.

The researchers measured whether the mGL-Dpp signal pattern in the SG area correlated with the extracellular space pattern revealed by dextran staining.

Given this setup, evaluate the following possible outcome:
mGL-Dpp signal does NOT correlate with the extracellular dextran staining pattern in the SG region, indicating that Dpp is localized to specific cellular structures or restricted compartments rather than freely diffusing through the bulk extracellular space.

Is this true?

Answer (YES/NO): NO